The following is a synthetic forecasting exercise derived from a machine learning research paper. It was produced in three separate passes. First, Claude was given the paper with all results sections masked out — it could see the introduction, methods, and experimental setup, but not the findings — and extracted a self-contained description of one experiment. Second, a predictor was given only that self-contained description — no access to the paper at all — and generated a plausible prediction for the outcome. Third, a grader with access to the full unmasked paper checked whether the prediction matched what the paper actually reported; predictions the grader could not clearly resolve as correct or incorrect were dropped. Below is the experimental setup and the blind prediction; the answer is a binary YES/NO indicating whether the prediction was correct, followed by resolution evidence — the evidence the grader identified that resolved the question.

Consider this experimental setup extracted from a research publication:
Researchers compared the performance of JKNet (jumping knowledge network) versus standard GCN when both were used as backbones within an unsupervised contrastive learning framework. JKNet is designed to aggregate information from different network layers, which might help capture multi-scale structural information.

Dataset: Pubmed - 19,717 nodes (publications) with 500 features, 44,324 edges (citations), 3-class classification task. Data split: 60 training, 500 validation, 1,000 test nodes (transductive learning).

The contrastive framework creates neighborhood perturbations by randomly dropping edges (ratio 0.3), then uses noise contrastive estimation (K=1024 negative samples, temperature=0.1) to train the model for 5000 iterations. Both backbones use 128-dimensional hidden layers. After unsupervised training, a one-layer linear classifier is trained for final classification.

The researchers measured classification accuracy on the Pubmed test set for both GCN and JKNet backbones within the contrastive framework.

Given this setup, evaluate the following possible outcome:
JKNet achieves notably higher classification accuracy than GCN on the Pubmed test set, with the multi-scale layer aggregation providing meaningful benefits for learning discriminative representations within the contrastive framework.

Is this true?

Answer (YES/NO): NO